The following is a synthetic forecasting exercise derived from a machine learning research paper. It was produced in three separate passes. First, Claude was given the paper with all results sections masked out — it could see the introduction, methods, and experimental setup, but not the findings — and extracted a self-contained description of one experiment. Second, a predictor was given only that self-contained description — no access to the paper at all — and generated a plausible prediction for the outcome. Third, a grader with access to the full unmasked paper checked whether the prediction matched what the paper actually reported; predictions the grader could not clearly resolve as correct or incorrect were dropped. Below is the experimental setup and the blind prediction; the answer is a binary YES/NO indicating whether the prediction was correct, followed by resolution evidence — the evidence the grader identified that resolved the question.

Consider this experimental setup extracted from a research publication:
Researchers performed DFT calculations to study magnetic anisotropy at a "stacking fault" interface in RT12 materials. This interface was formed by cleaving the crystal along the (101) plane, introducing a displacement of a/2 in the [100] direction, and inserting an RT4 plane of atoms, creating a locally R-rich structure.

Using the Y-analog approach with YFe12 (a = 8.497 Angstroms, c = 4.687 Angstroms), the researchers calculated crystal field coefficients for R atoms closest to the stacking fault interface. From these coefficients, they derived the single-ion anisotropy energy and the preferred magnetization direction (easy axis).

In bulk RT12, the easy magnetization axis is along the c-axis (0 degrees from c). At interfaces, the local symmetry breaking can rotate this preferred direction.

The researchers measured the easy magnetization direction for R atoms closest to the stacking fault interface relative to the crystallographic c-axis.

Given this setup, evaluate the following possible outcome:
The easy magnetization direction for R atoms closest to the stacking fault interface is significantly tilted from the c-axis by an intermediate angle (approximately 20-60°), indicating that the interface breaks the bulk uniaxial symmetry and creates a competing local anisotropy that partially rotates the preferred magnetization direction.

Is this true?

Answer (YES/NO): YES